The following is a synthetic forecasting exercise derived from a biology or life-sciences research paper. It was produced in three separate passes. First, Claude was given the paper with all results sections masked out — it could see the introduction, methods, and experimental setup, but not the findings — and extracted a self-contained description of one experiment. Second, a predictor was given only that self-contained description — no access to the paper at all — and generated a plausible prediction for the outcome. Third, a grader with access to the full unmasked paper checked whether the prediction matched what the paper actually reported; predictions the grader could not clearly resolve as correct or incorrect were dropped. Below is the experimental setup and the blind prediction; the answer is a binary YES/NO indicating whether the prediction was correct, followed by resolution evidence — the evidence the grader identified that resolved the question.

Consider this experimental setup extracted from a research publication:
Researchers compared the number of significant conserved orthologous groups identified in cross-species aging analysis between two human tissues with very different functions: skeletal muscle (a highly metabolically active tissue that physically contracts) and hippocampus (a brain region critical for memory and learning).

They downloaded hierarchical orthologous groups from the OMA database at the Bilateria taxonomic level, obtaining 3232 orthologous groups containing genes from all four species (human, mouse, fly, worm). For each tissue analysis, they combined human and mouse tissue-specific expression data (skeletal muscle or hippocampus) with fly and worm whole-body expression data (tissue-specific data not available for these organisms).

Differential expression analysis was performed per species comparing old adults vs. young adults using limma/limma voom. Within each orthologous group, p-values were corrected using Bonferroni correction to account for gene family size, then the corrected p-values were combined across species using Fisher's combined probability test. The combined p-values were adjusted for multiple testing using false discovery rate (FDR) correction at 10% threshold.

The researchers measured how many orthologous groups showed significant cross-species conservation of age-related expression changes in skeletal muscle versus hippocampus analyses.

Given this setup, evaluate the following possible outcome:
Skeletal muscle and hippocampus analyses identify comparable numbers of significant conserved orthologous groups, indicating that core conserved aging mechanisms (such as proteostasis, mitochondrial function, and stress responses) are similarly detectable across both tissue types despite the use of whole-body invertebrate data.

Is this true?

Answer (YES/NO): YES